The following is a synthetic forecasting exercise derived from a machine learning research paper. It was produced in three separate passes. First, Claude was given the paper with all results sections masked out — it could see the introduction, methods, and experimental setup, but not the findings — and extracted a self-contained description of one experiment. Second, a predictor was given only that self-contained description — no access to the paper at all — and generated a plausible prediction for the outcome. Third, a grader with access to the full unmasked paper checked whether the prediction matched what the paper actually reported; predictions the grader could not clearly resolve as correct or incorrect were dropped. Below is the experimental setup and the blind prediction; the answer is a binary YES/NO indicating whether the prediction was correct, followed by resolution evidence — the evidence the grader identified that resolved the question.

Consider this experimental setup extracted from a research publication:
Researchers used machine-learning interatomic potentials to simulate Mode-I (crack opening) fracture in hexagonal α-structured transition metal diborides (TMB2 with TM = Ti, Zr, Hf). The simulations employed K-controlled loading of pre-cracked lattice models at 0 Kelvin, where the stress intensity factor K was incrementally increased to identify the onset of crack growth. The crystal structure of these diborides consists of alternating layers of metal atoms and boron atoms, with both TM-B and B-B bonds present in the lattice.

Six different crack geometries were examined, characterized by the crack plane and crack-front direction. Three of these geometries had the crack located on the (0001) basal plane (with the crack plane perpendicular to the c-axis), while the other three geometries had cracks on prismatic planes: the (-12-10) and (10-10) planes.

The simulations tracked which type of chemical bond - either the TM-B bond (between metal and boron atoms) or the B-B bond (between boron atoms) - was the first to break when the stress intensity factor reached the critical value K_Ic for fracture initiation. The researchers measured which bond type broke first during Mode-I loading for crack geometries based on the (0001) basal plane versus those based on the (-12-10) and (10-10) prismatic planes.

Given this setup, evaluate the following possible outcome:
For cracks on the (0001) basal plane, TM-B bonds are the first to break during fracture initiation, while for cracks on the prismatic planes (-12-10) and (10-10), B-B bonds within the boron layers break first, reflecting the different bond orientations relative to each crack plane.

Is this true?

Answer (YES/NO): YES